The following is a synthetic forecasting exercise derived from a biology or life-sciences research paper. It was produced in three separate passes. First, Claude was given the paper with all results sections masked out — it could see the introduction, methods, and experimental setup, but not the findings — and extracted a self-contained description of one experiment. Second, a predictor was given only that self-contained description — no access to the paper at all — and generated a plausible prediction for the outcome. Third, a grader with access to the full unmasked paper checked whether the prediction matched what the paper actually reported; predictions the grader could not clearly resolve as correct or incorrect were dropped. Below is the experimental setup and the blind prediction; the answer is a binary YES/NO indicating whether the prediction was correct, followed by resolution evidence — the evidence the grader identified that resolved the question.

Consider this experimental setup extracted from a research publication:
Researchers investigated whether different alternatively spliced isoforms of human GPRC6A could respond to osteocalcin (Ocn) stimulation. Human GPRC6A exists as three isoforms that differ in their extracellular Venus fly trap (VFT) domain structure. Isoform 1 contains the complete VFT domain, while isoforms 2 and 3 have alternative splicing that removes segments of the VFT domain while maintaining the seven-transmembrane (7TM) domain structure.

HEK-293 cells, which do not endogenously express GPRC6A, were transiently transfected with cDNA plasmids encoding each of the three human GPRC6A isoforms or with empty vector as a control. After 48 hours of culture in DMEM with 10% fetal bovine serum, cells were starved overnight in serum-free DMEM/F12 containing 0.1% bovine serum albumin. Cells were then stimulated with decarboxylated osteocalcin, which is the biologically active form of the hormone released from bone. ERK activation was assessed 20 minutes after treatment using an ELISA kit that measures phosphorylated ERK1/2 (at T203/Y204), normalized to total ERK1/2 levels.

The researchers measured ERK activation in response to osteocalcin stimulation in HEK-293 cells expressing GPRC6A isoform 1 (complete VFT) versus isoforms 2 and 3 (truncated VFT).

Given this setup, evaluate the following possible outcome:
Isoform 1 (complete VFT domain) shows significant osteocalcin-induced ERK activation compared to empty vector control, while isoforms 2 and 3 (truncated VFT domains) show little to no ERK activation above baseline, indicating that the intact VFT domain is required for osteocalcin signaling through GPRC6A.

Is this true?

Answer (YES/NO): NO